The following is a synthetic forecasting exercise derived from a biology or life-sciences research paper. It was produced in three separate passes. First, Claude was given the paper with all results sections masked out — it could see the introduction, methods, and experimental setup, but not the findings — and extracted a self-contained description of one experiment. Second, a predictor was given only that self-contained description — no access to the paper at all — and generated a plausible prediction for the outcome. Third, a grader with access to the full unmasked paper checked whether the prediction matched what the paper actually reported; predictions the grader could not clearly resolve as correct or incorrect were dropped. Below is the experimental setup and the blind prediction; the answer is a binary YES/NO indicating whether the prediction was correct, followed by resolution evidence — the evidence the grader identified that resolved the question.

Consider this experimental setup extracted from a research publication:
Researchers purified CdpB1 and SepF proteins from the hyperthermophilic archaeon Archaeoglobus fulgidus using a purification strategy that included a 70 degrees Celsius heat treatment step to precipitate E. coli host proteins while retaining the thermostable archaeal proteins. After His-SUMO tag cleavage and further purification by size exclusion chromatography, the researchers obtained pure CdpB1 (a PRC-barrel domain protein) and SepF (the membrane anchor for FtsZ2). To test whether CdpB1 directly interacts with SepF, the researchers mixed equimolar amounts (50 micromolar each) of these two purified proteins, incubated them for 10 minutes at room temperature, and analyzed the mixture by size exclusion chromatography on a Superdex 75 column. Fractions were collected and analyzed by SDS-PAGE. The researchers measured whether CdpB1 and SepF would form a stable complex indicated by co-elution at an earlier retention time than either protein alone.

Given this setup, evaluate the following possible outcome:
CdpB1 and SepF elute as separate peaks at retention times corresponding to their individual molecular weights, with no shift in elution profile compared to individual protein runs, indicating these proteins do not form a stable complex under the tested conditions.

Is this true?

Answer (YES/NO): NO